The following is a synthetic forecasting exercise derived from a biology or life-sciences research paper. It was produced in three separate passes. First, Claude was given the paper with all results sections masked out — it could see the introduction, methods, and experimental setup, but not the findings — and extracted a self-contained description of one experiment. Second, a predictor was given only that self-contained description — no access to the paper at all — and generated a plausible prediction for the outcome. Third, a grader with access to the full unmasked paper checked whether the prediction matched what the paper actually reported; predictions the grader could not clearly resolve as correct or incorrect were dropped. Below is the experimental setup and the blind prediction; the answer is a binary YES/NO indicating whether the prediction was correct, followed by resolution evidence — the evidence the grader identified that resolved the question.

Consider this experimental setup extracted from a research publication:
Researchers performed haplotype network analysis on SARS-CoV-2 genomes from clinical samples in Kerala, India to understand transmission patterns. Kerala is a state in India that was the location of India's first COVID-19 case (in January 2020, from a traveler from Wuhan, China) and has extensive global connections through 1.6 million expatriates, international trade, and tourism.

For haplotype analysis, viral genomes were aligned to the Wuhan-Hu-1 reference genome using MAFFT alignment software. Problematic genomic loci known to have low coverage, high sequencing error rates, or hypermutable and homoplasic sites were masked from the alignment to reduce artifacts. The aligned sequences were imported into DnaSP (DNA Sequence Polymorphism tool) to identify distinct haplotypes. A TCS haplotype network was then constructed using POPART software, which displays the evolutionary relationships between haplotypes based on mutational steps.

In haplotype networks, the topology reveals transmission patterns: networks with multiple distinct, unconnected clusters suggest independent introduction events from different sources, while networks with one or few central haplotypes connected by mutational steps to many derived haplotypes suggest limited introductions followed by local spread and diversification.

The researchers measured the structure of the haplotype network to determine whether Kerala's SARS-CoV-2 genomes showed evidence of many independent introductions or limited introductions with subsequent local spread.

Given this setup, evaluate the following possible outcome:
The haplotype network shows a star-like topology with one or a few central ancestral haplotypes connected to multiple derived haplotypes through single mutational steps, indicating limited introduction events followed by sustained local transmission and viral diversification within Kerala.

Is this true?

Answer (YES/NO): YES